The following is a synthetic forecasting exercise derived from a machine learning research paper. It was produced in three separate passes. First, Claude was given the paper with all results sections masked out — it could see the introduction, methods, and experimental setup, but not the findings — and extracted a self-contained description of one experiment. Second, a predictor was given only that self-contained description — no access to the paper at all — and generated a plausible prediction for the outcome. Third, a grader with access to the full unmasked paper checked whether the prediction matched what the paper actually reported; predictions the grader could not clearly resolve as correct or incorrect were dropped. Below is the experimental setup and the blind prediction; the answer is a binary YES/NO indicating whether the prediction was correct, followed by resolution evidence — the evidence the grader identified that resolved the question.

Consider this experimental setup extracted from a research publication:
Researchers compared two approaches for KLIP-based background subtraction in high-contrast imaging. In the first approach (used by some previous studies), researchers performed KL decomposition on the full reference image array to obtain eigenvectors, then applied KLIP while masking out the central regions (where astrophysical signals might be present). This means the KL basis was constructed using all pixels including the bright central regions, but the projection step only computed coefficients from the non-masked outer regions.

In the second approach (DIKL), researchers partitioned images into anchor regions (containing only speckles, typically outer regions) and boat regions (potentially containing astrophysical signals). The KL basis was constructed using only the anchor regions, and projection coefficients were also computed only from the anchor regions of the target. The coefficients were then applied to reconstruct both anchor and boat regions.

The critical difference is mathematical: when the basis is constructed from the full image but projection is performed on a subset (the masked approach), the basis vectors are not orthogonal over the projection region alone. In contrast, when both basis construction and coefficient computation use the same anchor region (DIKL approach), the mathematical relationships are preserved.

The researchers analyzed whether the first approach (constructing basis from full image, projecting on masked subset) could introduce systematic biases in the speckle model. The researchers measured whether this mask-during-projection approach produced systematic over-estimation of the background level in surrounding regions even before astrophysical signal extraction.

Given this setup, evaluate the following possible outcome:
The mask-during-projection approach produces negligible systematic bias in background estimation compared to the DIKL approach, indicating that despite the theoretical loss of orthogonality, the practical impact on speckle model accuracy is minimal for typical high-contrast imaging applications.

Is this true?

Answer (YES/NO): NO